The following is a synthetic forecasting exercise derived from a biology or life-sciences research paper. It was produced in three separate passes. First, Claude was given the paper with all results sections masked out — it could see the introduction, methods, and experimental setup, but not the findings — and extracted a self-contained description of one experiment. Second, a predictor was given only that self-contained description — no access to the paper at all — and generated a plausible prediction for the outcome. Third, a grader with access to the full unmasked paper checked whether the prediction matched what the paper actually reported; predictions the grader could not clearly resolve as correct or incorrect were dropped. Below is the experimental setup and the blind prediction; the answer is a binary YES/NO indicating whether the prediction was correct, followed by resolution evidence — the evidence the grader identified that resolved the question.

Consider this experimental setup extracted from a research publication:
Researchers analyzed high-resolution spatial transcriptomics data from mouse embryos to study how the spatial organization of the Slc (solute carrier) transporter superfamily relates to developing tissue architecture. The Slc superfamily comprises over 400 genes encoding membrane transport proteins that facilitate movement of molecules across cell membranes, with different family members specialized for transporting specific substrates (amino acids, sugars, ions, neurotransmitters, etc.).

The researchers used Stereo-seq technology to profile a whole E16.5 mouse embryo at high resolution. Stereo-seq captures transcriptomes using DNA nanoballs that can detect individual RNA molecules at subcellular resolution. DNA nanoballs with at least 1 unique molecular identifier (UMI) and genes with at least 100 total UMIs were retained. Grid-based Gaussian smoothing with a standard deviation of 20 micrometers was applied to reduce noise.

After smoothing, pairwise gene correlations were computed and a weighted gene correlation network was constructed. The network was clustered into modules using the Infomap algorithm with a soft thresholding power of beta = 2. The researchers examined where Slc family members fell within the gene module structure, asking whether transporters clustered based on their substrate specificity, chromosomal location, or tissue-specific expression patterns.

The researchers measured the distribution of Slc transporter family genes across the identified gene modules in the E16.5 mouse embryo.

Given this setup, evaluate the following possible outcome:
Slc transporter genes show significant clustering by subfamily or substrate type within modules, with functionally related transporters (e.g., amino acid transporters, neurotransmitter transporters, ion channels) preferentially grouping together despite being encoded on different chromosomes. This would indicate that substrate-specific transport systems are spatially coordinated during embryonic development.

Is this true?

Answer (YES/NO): NO